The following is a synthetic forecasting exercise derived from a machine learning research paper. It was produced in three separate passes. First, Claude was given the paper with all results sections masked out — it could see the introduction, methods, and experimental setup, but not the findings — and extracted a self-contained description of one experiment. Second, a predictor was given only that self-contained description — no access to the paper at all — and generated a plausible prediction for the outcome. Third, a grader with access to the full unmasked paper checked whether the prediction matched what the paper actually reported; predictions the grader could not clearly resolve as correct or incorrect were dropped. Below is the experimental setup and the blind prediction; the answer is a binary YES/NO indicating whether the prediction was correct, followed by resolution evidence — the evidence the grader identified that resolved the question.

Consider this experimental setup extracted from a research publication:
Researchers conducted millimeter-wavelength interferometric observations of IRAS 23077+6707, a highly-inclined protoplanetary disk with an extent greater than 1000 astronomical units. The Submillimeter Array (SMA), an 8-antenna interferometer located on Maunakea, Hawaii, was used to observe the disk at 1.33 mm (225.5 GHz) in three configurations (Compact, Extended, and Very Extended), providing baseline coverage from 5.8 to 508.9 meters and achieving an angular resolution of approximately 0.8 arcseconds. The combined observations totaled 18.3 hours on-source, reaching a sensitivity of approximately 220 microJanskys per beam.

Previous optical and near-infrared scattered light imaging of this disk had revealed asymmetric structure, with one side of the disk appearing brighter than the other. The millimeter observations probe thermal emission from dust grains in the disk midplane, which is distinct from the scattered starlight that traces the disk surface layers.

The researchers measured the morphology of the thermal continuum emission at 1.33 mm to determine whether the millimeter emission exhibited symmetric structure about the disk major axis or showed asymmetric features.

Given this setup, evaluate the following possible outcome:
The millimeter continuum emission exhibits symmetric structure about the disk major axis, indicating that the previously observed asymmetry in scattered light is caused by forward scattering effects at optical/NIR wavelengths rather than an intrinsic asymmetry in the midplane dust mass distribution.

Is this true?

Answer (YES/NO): NO